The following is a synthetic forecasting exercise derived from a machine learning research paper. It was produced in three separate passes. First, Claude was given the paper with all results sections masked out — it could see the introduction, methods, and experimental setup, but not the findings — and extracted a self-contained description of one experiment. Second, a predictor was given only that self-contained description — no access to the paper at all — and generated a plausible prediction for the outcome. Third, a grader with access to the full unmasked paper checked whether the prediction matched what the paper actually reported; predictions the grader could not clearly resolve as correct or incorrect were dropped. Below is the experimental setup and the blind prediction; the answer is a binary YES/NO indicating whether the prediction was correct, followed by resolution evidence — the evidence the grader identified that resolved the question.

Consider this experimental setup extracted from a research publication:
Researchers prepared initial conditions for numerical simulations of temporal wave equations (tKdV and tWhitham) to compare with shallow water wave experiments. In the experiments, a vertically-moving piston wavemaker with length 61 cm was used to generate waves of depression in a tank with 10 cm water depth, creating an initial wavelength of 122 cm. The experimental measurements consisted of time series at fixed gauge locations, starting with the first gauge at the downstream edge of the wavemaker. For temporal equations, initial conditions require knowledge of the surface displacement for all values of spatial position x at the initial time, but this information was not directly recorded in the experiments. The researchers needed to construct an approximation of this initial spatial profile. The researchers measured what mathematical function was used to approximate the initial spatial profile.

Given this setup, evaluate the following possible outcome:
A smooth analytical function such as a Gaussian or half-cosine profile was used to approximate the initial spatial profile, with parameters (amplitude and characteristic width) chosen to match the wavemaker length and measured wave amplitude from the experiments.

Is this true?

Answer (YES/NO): NO